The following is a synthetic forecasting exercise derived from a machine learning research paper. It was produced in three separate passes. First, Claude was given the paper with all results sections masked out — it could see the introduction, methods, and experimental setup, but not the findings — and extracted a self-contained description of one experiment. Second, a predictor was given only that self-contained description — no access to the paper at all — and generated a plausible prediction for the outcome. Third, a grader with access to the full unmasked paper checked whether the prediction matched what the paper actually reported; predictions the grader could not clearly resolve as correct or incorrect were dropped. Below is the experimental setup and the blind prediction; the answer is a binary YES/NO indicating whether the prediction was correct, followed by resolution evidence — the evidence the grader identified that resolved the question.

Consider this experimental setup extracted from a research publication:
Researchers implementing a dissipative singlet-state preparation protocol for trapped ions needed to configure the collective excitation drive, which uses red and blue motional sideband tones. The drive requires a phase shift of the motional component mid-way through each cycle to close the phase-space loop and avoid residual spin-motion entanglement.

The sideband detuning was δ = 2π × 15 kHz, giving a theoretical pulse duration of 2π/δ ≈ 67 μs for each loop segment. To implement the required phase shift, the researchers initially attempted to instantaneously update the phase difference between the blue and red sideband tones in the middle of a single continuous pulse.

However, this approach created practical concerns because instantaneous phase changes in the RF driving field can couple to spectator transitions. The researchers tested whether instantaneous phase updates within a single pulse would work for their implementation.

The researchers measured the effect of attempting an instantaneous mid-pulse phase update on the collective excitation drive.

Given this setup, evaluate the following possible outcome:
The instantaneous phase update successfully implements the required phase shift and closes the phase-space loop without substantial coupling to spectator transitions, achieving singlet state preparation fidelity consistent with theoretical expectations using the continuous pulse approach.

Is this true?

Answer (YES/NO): NO